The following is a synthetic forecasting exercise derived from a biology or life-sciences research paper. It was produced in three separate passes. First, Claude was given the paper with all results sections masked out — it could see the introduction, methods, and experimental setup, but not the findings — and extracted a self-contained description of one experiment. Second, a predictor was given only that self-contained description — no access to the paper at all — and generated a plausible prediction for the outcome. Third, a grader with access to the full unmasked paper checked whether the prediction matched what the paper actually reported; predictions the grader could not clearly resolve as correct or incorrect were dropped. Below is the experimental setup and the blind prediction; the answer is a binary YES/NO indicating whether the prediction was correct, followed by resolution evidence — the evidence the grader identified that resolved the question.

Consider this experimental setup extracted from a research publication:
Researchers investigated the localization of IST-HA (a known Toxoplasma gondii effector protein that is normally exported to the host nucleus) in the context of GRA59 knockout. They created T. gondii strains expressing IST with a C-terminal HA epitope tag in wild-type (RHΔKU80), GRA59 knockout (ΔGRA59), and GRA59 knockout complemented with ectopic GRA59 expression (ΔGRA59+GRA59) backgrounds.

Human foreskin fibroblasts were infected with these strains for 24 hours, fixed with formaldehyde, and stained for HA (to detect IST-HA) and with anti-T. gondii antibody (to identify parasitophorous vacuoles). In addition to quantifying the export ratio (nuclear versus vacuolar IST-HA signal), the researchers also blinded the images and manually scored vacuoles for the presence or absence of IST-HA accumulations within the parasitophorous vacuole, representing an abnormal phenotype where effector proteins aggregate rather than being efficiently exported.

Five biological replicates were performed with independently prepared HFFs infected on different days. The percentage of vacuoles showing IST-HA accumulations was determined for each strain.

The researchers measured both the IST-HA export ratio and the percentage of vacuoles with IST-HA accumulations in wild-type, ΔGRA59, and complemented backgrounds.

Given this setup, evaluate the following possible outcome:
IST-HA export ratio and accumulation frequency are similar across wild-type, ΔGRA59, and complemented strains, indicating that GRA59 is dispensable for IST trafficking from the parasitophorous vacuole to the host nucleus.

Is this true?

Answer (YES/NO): NO